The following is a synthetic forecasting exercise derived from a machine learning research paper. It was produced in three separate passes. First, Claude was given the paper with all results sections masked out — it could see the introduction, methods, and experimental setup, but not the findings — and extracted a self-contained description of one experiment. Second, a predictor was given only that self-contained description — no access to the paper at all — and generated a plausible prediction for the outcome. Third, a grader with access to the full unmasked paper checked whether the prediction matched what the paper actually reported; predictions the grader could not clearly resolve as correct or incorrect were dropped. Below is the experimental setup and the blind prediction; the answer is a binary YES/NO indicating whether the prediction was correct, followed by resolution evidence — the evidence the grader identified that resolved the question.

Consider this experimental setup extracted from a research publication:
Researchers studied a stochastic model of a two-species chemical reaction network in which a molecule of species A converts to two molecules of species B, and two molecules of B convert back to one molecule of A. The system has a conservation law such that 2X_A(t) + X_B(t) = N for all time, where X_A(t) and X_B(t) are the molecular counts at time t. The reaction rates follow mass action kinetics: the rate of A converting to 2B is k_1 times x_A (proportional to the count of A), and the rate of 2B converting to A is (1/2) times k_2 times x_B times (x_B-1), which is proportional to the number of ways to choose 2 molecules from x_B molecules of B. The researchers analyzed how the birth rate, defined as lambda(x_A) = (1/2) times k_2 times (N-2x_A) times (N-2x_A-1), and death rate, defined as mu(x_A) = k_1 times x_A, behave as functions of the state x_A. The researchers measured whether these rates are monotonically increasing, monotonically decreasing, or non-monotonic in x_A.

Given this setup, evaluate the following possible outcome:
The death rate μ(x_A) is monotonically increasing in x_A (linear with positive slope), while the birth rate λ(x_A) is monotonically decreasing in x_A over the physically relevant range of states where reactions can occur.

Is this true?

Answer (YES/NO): YES